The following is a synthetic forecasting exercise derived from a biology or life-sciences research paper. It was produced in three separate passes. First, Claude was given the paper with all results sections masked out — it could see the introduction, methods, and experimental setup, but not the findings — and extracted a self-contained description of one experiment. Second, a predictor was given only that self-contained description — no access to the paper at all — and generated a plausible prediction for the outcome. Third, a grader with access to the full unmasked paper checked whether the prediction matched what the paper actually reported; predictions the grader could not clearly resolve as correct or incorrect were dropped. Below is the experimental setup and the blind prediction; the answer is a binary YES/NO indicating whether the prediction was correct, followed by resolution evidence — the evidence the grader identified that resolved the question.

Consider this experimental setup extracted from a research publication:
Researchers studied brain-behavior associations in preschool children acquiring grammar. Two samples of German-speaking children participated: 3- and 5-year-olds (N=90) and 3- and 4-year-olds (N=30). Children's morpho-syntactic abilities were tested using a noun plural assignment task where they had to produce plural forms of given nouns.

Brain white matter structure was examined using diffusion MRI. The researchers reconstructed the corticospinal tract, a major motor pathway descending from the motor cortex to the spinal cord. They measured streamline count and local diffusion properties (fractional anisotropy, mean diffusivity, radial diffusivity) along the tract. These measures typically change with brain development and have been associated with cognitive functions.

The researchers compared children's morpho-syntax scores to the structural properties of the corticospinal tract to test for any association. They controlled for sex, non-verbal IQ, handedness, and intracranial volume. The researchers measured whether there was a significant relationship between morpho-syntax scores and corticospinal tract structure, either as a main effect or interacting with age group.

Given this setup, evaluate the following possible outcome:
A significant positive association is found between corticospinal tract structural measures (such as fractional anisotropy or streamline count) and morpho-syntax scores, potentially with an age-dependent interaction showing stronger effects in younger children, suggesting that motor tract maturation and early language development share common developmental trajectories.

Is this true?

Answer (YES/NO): NO